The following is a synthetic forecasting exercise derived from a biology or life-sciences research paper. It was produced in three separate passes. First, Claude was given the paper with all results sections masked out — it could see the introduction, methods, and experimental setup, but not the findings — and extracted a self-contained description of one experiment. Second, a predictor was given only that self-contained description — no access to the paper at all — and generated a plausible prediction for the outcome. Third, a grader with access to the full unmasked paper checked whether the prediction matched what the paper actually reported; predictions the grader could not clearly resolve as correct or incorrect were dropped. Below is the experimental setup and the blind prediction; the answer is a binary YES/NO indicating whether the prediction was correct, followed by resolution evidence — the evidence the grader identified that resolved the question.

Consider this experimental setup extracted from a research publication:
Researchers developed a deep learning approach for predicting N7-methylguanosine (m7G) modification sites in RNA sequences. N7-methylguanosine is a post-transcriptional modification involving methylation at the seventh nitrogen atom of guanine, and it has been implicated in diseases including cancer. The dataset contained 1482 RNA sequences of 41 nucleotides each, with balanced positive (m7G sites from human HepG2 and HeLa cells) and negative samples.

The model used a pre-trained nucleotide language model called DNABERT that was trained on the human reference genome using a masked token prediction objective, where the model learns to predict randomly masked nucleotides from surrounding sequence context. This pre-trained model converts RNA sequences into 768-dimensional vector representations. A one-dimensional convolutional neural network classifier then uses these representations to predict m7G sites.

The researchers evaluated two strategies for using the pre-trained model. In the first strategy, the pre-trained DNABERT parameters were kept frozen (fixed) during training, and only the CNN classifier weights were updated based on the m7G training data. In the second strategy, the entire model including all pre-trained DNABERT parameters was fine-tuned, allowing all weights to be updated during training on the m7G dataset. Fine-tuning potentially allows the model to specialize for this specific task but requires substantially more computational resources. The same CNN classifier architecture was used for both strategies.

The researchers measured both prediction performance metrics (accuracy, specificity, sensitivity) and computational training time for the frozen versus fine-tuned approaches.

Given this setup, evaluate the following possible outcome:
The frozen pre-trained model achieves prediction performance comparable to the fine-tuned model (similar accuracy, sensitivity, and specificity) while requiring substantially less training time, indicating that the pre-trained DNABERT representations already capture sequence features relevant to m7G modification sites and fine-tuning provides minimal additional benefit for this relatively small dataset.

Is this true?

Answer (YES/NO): YES